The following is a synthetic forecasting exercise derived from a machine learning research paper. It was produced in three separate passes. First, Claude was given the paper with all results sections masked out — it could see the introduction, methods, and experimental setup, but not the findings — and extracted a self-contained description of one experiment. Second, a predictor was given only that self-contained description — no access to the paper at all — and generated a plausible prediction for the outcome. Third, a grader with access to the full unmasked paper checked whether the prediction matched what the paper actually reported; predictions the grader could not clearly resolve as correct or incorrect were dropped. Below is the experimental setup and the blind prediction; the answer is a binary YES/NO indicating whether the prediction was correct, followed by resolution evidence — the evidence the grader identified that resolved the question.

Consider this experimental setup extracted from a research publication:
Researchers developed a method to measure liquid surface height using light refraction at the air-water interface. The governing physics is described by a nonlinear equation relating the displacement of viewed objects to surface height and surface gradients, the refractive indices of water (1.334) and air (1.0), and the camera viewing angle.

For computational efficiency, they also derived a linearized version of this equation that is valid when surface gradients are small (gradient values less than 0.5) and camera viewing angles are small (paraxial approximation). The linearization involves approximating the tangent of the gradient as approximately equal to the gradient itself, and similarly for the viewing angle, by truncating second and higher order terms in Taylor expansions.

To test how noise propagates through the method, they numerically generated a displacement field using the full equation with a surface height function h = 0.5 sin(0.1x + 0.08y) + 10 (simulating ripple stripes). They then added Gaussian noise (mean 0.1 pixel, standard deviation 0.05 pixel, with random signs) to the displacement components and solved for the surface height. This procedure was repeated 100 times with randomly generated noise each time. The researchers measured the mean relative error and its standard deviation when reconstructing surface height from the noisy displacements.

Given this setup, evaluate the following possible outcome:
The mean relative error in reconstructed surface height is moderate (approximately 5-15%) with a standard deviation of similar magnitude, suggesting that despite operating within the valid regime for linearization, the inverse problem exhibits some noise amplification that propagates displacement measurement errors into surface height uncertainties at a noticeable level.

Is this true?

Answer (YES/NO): NO